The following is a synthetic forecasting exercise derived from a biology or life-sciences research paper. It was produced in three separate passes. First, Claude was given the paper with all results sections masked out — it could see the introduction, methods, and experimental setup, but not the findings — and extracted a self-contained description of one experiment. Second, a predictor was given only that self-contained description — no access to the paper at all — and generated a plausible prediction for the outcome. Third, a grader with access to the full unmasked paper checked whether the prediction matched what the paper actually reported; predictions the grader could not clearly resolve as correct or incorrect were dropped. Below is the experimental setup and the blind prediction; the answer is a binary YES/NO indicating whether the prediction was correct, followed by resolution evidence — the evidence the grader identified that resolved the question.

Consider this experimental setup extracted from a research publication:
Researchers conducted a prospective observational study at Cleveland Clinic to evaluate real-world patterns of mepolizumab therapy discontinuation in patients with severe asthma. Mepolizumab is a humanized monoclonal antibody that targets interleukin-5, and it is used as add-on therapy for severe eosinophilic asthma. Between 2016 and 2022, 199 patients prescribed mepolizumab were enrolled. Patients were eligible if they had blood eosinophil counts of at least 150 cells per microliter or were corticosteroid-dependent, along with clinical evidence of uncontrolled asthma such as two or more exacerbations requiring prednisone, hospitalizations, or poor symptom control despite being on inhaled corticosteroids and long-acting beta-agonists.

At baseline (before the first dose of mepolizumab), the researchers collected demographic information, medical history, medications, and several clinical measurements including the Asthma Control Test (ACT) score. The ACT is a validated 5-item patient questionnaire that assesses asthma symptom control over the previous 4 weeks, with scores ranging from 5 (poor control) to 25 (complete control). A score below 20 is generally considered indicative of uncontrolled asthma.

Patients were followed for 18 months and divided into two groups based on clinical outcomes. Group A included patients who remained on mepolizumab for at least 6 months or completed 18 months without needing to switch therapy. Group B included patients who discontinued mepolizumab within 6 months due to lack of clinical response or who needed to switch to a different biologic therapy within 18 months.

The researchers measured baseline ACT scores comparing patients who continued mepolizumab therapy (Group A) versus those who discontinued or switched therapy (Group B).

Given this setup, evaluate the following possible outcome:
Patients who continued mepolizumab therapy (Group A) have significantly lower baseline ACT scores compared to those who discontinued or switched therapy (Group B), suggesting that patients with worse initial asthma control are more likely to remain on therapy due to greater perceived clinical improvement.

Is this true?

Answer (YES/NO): NO